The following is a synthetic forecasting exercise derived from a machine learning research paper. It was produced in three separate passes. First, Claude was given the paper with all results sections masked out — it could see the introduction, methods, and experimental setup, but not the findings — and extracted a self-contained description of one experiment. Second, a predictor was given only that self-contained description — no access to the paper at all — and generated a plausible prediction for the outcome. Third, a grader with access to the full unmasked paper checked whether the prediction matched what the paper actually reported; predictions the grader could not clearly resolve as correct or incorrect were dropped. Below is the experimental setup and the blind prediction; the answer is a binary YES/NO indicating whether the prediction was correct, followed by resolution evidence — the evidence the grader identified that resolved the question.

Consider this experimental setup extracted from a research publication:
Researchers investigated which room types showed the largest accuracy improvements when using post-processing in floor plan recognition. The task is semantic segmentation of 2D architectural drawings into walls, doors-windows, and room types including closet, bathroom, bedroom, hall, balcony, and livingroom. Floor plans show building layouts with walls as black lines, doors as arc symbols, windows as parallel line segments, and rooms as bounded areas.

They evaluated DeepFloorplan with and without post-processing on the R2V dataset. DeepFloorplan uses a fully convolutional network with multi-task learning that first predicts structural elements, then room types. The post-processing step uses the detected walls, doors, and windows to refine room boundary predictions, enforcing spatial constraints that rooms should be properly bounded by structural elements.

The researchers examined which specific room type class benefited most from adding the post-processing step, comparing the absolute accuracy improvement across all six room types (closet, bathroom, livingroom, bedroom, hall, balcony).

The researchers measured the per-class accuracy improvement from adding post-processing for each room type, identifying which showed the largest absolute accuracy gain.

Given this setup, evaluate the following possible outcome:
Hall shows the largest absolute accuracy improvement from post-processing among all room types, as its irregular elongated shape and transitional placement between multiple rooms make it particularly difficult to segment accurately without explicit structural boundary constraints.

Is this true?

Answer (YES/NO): YES